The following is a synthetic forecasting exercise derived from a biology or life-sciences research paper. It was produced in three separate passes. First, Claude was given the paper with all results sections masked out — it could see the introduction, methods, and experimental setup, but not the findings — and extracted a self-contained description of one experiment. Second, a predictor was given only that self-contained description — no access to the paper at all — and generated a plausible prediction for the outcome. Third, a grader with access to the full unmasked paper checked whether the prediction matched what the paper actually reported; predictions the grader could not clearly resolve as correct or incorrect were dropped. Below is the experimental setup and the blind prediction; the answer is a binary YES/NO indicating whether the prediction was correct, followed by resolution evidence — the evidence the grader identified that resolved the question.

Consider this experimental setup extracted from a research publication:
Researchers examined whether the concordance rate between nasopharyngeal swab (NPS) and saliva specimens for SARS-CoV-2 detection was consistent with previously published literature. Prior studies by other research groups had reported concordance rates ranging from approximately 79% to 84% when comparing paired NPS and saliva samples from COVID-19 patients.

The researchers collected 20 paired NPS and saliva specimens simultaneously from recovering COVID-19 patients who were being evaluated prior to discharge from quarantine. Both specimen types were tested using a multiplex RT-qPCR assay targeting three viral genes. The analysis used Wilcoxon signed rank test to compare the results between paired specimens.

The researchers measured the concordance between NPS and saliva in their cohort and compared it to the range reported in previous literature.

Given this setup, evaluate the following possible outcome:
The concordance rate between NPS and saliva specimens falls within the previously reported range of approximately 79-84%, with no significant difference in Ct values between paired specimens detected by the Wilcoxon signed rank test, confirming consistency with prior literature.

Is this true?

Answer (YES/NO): YES